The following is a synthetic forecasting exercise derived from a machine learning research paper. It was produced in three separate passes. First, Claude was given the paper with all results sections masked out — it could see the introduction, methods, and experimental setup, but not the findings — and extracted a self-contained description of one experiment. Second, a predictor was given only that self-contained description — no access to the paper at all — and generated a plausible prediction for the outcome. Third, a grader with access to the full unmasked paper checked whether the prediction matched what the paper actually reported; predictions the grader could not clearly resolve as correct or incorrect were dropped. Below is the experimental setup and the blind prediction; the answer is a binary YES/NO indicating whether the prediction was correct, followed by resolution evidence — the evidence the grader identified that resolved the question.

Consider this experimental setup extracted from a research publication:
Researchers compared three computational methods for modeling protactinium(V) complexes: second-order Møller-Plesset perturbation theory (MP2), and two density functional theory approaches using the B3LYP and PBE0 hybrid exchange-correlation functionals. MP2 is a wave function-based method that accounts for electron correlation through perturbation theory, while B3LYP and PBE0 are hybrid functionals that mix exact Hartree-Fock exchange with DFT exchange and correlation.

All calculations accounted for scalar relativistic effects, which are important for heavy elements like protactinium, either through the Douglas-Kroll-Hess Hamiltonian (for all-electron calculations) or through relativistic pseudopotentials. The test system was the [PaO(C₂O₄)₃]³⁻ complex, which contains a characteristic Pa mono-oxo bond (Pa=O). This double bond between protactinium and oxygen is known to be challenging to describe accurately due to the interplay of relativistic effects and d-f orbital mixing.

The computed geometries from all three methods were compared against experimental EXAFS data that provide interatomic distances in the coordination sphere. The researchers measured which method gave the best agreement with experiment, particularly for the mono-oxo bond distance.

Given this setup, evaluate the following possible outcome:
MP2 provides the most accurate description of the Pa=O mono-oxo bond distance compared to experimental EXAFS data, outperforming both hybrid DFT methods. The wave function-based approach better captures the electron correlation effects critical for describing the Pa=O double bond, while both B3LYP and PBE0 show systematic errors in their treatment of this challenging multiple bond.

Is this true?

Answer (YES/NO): NO